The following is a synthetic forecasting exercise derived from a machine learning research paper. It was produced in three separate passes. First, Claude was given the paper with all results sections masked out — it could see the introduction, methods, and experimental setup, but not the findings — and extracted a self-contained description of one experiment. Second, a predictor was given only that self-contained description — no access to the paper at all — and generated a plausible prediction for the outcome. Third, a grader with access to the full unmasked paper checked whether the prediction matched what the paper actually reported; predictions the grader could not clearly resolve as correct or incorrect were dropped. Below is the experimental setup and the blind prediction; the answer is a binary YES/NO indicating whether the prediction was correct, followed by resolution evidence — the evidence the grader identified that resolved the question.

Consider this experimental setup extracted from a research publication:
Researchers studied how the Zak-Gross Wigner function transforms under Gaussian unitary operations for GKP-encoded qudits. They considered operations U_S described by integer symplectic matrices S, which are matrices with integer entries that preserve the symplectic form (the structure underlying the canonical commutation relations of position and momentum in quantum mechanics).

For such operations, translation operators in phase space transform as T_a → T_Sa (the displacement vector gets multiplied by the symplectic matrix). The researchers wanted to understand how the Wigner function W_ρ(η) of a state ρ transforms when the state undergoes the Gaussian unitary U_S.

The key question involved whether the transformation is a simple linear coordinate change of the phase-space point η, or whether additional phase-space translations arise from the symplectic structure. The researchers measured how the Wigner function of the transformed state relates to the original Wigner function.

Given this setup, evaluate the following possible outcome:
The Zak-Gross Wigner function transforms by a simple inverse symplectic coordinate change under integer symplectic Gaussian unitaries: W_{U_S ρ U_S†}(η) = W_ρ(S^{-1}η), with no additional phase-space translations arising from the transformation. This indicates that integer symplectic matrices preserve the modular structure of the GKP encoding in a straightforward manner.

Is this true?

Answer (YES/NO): NO